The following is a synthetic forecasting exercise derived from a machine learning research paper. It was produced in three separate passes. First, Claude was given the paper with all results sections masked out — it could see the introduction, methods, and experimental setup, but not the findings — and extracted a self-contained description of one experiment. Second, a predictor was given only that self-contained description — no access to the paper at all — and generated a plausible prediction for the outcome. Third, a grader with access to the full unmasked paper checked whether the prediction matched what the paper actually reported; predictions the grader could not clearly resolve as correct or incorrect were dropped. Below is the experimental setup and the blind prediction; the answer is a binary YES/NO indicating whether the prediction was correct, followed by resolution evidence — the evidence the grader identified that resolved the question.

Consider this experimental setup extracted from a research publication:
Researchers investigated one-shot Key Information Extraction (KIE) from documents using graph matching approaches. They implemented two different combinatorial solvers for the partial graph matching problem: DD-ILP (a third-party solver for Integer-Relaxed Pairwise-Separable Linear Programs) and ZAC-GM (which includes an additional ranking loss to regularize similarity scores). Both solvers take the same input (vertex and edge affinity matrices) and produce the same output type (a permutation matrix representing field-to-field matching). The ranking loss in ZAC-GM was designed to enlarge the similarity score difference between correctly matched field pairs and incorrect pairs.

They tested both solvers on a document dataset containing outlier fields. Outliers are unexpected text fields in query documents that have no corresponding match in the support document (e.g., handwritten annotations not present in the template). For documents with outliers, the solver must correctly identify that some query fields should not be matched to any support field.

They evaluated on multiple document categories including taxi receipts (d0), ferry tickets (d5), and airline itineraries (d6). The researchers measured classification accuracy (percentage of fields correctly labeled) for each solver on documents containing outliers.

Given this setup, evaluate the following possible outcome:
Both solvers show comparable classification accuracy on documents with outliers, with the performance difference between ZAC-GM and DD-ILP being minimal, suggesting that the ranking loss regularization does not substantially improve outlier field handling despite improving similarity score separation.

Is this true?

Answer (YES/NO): NO